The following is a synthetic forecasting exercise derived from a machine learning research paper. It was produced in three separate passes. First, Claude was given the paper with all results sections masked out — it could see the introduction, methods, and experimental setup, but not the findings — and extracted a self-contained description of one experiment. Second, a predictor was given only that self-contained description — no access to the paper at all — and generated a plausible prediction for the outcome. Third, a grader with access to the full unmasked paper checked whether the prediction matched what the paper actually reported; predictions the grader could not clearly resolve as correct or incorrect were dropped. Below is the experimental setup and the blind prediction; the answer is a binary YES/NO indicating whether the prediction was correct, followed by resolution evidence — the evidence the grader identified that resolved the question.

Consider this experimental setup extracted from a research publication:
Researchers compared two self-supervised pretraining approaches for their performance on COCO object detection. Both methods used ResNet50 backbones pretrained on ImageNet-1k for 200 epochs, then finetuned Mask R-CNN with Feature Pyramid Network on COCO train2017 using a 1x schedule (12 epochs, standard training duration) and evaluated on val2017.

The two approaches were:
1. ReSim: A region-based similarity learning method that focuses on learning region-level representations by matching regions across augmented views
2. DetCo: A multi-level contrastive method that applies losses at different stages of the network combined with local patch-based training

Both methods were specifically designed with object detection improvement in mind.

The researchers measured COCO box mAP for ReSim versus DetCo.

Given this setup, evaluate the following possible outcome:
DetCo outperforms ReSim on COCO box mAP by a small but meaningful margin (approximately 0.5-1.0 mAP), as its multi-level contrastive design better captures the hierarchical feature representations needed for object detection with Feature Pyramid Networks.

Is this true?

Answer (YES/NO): NO